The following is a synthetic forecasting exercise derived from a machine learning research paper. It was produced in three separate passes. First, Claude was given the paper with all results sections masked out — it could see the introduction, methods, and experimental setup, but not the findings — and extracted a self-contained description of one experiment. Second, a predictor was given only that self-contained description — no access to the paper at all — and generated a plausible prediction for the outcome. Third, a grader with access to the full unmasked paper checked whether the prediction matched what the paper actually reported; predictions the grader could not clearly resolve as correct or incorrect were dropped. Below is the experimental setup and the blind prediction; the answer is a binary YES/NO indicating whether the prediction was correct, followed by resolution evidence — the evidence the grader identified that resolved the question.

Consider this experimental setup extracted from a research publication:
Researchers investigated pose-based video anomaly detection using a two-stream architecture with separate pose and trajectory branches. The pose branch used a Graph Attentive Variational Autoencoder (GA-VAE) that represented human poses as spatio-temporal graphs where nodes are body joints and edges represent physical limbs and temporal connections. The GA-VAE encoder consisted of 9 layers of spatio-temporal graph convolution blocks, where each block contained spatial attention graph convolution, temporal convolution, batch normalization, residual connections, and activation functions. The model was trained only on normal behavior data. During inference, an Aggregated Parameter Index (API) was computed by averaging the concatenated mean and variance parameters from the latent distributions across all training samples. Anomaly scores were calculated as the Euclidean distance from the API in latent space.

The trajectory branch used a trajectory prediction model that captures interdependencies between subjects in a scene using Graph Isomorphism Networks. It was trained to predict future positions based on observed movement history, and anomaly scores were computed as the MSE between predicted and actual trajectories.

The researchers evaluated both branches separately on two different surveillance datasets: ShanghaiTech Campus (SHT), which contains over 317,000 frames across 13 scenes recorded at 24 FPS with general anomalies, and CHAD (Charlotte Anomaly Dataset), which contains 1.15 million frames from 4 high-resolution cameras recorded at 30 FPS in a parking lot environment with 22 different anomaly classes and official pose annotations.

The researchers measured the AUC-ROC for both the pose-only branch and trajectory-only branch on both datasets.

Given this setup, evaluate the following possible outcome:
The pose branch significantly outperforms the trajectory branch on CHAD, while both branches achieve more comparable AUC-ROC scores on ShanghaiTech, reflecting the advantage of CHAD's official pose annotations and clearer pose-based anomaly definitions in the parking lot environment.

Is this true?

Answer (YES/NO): NO